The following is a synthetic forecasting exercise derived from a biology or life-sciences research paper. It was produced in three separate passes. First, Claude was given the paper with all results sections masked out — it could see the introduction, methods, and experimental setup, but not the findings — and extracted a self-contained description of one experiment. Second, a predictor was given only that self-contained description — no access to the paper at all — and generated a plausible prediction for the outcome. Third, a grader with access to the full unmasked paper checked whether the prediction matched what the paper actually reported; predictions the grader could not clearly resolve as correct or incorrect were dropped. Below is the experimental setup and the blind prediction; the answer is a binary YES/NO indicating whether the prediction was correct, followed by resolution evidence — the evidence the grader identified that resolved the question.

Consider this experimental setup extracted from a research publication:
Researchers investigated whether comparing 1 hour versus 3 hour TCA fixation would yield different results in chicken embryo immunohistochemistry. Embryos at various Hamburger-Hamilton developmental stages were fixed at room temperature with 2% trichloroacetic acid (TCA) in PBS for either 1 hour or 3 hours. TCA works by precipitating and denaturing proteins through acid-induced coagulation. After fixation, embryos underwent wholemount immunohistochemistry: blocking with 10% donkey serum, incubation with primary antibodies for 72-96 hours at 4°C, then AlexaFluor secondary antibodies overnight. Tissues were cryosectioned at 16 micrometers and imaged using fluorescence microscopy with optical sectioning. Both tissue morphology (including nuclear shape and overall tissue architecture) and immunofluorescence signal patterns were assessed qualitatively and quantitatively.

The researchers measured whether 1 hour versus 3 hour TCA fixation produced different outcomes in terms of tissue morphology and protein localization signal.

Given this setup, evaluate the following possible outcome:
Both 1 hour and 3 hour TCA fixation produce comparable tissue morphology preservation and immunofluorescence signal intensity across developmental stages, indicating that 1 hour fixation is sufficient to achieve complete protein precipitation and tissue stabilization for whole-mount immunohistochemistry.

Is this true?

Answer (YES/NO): NO